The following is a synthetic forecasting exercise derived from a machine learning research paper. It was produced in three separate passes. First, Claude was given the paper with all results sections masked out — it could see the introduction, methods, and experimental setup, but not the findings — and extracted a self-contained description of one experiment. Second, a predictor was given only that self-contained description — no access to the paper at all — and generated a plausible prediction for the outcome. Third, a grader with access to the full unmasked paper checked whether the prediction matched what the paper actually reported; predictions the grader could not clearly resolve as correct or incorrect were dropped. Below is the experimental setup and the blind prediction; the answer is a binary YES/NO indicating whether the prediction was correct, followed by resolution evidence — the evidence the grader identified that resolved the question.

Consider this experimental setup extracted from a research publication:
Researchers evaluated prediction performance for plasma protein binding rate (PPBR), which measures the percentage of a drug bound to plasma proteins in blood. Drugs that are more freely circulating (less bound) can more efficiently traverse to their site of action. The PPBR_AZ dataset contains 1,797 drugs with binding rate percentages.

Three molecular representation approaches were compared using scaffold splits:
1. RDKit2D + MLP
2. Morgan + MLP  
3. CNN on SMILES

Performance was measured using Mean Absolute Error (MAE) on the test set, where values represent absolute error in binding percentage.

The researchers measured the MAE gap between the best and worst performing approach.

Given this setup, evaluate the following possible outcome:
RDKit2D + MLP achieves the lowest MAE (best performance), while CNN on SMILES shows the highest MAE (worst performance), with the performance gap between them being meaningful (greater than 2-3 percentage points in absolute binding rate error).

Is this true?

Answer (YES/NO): NO